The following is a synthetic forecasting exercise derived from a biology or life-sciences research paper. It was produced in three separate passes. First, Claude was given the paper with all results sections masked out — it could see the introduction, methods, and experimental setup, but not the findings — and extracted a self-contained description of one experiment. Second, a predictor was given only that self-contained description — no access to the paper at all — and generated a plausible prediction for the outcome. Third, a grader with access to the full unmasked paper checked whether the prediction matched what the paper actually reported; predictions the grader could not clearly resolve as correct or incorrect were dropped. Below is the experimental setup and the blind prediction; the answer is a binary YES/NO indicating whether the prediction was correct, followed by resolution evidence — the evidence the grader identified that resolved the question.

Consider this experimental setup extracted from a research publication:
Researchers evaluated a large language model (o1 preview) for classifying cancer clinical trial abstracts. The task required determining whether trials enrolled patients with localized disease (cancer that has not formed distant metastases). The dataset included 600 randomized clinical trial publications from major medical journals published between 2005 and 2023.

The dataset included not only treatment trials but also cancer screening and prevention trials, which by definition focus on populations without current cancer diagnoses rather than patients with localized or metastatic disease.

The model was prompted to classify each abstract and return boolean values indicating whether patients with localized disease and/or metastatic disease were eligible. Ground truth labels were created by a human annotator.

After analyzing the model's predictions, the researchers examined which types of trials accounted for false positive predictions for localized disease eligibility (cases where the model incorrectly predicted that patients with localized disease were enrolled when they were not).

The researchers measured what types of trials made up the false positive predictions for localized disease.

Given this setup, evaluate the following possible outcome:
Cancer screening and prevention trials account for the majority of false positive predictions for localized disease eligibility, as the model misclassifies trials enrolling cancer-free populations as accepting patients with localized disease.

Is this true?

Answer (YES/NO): YES